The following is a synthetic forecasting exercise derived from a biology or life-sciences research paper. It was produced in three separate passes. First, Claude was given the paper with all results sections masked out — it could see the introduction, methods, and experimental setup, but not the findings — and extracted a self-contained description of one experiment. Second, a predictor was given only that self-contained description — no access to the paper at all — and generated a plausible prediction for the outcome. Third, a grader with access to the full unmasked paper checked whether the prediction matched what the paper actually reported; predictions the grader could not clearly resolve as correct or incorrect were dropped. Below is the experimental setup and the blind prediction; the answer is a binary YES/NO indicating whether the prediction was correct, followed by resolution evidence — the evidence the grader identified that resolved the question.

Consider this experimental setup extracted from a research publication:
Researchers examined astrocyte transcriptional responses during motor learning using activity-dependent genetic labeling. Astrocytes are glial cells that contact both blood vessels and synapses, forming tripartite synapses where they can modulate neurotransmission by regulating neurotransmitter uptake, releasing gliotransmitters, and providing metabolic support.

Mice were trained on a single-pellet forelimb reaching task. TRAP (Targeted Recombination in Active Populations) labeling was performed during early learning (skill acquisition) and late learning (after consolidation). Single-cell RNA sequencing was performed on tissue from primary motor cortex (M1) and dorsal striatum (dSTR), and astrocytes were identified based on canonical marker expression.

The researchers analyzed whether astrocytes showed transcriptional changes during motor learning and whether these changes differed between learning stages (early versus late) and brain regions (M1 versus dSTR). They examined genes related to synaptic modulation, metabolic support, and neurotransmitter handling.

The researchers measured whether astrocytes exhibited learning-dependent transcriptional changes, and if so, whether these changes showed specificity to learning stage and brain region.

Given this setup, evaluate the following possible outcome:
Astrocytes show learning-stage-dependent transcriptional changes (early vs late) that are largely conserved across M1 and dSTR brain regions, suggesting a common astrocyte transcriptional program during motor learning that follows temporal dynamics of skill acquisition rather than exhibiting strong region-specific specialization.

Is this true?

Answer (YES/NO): NO